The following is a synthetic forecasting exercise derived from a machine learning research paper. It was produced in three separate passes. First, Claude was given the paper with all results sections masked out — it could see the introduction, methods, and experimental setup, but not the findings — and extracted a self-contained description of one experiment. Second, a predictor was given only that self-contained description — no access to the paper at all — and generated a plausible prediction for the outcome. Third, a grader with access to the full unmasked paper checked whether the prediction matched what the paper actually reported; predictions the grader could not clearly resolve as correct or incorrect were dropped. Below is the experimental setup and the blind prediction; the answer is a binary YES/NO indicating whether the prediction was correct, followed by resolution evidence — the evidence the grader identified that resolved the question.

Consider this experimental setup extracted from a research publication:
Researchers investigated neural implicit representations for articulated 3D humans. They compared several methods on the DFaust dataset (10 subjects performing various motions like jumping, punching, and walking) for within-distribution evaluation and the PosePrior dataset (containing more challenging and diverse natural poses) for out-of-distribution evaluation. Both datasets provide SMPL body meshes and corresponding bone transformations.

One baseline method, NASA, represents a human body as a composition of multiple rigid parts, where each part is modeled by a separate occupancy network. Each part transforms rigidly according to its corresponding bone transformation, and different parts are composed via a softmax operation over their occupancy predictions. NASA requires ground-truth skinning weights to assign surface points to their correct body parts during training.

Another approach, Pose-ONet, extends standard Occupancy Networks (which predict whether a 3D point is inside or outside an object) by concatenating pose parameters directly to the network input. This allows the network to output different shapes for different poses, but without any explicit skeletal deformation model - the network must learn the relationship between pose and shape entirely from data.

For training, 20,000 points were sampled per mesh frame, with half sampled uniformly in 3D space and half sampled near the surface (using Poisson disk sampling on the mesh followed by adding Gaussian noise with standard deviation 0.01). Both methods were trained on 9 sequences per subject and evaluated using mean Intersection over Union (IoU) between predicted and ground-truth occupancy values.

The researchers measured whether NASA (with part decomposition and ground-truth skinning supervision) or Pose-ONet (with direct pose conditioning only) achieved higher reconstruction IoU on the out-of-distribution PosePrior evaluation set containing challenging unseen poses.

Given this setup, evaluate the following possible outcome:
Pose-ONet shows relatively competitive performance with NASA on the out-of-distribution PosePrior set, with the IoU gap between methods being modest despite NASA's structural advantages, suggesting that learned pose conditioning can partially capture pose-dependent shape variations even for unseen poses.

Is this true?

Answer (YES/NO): NO